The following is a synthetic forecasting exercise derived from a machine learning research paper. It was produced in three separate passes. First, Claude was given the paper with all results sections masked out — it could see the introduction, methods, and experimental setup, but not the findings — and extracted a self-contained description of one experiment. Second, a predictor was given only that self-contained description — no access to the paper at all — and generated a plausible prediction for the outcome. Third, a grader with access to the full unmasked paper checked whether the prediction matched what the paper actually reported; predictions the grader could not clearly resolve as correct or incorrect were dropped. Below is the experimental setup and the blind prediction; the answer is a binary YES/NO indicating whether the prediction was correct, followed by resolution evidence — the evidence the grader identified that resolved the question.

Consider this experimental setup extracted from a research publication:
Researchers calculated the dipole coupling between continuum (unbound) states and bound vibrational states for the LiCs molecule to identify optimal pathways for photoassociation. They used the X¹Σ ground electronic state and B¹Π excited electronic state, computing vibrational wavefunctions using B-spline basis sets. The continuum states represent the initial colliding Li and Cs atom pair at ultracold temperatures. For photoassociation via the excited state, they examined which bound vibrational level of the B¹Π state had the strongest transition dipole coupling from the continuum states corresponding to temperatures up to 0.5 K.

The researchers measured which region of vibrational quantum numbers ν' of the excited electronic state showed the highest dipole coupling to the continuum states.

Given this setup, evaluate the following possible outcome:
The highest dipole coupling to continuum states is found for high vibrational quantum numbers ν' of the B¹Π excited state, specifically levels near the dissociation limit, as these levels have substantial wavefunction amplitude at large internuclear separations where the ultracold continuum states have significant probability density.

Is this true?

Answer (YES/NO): YES